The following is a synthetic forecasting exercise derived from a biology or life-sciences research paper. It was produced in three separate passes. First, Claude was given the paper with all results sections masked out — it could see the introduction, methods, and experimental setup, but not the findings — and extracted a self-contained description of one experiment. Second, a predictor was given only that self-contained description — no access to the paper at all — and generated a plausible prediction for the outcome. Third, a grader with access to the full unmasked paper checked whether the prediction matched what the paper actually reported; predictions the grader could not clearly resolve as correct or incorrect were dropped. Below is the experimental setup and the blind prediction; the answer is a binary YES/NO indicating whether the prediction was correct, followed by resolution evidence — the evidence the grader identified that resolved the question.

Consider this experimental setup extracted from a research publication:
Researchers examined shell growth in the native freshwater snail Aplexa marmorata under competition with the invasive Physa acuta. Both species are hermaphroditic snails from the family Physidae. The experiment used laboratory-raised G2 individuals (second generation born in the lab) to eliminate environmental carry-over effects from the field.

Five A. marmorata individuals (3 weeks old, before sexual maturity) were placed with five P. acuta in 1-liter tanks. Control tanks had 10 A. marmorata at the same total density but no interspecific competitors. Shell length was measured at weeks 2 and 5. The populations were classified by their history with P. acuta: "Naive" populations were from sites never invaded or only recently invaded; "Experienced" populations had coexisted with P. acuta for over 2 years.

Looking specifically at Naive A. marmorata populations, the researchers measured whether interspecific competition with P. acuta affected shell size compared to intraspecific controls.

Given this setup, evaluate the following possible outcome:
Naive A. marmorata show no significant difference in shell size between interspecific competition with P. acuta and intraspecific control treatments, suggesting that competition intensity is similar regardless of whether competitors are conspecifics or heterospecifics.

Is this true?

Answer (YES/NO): NO